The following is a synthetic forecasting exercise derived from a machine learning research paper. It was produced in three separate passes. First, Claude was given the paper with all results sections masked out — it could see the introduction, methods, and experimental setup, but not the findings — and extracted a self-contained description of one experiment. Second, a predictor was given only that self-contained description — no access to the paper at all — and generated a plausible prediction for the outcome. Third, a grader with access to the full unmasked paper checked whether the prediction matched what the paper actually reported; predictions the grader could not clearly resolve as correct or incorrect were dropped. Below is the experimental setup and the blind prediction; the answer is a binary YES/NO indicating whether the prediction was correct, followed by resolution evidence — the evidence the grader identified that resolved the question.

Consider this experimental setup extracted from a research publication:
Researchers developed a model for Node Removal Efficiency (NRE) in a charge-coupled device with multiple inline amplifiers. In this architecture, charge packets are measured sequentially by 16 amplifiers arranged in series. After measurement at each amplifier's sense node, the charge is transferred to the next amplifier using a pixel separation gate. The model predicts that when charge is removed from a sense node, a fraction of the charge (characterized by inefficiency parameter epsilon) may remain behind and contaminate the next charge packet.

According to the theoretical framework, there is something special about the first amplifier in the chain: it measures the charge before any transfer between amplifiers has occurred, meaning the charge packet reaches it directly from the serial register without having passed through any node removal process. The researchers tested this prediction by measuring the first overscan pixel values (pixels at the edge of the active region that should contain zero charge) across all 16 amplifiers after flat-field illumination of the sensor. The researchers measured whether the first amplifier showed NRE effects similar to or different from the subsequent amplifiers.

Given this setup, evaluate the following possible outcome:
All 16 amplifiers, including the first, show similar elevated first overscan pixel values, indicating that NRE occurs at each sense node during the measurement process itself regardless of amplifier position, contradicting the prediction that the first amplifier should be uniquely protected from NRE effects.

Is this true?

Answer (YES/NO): NO